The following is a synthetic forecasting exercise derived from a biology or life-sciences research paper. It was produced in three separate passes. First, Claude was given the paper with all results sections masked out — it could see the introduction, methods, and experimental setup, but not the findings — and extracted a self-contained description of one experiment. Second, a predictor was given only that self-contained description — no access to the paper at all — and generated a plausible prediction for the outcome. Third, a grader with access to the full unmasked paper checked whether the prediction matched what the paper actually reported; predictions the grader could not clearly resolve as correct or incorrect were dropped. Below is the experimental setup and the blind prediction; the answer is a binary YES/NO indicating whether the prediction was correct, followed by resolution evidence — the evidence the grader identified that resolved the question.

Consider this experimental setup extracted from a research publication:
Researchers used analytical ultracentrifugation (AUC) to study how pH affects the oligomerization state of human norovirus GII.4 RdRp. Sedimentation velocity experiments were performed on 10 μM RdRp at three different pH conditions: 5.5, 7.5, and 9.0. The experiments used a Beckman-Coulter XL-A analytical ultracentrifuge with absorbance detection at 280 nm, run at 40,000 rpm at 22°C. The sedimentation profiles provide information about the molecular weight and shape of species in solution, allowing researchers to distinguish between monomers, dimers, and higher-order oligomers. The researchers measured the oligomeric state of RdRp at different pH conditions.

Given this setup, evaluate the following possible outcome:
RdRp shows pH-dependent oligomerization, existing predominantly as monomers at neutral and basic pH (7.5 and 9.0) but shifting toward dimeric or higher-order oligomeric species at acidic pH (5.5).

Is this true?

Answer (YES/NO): YES